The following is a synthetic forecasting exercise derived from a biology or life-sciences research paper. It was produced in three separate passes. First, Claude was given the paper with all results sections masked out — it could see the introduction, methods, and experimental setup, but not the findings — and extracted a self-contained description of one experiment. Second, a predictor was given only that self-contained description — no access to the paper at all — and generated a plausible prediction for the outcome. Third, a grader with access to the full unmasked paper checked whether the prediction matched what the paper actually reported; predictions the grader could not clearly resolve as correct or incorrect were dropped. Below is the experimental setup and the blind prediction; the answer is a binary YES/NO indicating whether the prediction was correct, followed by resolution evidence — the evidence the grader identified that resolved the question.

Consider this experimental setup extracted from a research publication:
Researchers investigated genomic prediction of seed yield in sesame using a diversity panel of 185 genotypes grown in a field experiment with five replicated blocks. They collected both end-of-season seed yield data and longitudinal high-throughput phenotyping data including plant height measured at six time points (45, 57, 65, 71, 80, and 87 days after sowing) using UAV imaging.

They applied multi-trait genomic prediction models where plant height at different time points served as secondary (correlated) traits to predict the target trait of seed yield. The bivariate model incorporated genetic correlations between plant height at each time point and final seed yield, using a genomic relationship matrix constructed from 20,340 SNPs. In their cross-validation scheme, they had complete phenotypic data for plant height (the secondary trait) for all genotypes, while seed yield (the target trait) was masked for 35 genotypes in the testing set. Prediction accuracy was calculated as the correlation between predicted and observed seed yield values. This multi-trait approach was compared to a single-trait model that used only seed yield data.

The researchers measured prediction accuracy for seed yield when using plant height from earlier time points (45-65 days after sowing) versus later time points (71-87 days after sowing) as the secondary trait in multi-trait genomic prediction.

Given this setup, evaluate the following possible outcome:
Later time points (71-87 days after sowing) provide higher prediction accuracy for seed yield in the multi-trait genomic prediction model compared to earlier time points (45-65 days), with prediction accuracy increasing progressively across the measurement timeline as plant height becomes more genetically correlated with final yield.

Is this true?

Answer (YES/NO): NO